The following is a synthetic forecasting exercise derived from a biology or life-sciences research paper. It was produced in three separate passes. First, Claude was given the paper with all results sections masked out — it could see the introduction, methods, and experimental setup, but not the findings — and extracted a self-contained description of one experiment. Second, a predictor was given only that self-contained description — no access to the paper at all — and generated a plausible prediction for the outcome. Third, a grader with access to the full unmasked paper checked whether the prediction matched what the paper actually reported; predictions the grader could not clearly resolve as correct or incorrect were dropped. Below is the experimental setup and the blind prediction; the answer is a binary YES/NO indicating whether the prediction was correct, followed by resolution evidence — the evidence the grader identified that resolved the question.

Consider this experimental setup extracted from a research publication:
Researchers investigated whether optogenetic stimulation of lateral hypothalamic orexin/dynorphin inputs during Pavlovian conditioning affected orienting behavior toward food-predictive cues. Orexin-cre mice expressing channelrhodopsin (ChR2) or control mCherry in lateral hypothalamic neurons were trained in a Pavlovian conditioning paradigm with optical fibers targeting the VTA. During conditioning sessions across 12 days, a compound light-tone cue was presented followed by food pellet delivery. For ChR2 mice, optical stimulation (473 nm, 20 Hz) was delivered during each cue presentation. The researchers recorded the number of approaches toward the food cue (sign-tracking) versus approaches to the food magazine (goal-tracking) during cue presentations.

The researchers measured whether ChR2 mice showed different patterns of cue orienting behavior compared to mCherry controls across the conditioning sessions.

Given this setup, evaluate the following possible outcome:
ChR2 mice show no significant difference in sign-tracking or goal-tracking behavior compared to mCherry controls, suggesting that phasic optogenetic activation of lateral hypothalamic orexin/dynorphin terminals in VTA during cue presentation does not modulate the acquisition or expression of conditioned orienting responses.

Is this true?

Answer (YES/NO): NO